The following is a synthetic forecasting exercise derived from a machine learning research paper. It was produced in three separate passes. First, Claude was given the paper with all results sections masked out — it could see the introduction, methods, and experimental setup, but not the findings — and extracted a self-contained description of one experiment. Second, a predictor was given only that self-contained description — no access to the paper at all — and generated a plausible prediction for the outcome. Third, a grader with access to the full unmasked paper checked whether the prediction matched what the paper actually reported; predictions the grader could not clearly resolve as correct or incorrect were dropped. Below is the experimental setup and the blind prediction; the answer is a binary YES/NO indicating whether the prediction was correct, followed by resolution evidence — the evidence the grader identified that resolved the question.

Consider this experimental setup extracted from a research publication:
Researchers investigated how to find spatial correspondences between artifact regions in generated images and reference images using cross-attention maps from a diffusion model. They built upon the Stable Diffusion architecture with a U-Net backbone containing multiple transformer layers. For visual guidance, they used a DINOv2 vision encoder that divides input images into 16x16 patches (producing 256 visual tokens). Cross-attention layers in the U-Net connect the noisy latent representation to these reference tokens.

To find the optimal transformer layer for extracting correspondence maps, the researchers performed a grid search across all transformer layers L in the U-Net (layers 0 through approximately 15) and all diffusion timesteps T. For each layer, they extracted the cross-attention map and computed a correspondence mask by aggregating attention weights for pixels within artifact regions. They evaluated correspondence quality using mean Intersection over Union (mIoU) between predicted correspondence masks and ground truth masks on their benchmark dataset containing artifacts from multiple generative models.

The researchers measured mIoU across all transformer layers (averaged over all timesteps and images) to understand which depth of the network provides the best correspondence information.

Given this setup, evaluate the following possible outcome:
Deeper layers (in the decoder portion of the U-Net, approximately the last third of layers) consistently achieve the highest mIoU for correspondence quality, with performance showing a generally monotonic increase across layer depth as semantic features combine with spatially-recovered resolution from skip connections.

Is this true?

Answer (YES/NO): NO